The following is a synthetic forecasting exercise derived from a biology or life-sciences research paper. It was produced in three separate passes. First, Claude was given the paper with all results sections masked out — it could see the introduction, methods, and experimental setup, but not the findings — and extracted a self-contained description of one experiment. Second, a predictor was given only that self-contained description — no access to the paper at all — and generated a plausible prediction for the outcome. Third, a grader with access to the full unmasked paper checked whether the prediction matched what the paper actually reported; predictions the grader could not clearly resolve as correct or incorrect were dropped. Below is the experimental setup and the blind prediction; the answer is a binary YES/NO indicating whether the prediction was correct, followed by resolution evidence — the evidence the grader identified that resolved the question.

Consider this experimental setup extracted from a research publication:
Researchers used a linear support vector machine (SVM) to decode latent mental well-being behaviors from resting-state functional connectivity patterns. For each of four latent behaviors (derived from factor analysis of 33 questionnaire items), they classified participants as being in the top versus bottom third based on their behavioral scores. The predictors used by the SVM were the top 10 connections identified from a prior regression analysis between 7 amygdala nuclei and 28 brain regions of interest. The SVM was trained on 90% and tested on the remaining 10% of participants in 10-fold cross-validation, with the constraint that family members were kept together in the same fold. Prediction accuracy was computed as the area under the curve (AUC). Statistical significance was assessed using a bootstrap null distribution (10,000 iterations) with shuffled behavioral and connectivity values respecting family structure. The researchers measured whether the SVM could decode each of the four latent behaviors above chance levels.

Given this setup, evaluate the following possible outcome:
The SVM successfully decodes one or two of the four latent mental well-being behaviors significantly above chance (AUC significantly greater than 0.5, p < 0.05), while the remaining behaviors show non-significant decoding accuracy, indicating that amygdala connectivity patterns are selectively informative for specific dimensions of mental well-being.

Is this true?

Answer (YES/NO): NO